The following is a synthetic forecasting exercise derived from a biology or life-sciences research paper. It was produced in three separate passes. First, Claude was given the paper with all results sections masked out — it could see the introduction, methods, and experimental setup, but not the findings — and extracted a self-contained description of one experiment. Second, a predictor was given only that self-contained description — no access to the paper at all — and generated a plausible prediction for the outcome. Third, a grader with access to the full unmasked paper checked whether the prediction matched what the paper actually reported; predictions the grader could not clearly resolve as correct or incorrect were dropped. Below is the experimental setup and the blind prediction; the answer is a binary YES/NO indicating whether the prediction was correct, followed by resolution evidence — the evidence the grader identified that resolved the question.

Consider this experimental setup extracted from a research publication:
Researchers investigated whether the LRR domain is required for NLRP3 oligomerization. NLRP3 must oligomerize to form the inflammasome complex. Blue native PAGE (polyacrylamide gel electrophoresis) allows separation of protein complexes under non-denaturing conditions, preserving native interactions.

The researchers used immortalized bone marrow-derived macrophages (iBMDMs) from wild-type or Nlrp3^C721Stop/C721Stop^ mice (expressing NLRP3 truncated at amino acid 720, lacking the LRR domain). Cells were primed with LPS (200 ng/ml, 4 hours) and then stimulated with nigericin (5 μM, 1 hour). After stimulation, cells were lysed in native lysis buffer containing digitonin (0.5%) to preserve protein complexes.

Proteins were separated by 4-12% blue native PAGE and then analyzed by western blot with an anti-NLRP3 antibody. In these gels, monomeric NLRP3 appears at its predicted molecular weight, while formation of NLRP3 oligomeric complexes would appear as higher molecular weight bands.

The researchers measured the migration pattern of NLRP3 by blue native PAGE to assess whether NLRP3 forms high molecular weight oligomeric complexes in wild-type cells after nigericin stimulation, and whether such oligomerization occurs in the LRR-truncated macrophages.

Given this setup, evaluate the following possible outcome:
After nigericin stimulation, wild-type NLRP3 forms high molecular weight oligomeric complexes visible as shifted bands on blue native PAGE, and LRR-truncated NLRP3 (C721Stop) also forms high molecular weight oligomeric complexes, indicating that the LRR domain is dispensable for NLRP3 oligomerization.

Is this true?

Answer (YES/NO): NO